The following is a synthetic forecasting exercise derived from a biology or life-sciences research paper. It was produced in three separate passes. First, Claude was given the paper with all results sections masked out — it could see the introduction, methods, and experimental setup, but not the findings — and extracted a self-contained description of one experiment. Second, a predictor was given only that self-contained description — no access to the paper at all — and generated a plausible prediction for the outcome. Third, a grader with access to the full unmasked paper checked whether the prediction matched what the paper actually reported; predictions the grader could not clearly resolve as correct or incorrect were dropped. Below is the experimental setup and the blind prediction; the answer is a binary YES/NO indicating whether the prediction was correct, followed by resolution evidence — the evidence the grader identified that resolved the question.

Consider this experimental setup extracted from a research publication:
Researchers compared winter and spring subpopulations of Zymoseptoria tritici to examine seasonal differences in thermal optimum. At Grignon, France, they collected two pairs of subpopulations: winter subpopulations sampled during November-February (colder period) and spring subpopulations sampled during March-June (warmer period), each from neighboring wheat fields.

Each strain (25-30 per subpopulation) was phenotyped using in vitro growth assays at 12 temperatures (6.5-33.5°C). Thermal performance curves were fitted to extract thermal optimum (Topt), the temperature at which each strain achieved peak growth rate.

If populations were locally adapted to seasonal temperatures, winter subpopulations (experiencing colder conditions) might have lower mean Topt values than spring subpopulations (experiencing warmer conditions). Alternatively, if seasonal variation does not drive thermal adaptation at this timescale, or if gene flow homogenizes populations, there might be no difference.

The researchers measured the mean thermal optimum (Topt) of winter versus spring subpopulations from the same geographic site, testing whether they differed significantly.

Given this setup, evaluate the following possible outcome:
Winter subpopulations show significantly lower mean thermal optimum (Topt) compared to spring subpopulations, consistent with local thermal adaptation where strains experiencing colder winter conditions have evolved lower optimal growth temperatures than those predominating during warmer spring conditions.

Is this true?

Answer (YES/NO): YES